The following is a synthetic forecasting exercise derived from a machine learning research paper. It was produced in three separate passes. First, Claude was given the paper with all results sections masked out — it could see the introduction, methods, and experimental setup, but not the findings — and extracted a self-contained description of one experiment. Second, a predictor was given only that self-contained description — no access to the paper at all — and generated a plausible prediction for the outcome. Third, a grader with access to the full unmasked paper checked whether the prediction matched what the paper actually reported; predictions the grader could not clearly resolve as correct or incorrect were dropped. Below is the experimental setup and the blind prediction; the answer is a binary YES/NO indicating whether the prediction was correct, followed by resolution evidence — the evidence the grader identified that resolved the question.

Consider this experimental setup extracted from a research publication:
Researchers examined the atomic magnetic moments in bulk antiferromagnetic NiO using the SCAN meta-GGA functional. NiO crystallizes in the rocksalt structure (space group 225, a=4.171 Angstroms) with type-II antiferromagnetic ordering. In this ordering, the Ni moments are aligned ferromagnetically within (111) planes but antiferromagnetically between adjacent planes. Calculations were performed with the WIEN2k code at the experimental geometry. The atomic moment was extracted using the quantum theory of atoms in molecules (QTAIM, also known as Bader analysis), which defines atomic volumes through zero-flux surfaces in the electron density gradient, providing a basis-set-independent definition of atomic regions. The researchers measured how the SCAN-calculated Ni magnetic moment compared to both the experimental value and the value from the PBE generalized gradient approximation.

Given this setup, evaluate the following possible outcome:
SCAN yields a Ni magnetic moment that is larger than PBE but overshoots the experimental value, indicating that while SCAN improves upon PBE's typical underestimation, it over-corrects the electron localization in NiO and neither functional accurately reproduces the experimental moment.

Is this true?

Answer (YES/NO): NO